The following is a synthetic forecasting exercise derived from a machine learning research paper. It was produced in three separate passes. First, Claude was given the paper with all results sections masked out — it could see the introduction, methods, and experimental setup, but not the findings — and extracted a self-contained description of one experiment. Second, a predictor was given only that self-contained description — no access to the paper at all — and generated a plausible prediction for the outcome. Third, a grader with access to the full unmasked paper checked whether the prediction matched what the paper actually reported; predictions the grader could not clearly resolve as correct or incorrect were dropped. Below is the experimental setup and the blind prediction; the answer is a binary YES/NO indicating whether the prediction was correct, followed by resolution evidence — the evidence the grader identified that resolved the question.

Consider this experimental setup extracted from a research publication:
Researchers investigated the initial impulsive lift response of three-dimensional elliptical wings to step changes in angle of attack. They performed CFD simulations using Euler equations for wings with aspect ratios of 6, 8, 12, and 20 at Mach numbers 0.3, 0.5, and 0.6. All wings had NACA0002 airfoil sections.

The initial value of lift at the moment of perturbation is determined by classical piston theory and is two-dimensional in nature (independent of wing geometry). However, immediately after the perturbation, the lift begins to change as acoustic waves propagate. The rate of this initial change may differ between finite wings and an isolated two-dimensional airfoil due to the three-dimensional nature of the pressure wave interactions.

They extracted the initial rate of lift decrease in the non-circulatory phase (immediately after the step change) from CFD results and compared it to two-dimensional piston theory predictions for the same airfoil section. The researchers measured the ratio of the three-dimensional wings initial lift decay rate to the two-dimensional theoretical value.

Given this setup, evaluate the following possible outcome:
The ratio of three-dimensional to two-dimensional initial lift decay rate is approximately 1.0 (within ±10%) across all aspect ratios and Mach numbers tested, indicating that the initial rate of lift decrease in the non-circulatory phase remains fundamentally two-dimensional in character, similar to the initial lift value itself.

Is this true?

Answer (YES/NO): NO